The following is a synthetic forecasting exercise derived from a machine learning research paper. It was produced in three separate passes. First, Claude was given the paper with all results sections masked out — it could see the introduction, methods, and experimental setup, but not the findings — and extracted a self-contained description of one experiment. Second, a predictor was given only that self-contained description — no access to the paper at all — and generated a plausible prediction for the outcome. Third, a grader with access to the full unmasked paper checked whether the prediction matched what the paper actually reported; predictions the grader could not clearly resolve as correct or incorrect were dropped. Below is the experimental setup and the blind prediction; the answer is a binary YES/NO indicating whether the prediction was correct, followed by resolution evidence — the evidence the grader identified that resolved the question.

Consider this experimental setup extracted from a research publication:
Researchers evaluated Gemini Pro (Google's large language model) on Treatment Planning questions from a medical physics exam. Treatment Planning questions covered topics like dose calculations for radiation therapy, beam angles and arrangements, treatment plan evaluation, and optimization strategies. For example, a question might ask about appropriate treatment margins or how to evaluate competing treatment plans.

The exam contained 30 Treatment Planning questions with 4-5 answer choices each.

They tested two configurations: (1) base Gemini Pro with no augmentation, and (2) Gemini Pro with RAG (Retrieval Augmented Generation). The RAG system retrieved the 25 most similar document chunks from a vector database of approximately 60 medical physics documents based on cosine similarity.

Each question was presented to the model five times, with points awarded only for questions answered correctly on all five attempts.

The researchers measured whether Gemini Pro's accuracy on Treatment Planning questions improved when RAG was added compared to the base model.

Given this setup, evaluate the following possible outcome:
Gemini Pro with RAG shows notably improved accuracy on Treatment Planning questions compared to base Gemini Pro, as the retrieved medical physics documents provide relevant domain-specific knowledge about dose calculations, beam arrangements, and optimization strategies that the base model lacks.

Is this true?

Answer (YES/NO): NO